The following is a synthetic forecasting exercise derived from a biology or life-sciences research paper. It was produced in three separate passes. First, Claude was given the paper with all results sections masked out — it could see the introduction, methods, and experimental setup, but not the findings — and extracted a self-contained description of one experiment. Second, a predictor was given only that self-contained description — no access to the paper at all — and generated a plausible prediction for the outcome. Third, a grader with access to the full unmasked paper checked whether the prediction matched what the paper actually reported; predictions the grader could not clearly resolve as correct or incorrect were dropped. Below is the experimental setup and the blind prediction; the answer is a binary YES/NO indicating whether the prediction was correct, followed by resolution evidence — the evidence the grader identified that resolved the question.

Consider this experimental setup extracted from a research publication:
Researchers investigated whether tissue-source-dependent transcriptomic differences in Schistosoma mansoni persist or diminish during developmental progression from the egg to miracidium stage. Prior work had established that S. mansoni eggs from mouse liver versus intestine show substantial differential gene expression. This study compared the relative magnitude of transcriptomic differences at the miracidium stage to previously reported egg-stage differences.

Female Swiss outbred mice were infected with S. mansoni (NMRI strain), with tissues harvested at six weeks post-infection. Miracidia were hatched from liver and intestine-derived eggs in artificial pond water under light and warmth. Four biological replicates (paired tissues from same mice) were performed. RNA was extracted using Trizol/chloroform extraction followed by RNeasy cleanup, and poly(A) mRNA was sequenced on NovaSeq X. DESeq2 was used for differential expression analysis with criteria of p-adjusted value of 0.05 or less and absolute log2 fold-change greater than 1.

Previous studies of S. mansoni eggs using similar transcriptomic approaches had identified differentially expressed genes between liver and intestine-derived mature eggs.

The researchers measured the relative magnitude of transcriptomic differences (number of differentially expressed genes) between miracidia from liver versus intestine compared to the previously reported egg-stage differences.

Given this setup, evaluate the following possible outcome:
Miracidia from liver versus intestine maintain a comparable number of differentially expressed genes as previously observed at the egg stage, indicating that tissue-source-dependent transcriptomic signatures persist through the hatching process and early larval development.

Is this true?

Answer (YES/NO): NO